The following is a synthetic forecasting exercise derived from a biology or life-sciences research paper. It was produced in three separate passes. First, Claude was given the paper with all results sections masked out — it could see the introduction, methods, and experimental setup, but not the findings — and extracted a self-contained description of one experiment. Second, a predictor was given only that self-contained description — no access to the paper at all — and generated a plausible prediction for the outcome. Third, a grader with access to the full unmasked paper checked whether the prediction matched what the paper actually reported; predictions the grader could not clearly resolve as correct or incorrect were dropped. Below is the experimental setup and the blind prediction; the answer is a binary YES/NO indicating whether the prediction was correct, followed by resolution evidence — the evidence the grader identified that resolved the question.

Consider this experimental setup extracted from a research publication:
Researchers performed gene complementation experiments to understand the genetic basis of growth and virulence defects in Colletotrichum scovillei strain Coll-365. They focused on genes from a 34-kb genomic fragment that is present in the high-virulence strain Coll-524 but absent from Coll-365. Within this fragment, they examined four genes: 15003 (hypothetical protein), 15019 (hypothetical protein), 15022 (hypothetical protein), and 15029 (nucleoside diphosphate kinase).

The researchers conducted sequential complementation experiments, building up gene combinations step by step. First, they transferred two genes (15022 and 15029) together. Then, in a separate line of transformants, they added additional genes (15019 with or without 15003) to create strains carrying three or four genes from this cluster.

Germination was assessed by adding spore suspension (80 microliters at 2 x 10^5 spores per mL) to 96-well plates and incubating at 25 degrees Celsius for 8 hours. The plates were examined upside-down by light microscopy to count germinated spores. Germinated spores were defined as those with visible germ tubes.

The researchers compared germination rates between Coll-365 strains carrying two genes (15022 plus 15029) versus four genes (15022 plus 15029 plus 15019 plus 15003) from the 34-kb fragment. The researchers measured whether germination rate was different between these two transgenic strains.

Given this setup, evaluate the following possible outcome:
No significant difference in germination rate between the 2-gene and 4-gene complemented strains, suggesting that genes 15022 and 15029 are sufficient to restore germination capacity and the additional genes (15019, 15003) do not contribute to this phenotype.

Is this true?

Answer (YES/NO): YES